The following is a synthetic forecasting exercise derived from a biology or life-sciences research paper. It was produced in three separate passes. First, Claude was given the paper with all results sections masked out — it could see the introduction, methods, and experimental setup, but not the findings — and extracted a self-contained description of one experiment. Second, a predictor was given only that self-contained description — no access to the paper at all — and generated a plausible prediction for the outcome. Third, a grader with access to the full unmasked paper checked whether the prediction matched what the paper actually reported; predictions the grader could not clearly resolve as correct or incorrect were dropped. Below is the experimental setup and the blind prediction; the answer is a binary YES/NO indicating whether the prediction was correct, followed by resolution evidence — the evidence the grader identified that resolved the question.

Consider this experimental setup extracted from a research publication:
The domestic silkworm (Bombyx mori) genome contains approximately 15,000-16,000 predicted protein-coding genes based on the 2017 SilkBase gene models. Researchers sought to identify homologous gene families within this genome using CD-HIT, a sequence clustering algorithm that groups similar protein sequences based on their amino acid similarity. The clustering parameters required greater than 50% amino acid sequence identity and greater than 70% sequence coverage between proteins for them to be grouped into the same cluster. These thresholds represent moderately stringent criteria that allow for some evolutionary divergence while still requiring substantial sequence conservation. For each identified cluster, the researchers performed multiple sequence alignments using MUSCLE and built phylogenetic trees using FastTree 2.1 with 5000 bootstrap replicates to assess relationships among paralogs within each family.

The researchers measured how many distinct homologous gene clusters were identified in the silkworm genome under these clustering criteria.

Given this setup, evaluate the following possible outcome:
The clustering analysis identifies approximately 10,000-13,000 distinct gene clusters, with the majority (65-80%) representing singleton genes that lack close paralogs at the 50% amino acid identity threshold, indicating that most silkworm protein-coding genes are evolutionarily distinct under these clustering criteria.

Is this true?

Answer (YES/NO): NO